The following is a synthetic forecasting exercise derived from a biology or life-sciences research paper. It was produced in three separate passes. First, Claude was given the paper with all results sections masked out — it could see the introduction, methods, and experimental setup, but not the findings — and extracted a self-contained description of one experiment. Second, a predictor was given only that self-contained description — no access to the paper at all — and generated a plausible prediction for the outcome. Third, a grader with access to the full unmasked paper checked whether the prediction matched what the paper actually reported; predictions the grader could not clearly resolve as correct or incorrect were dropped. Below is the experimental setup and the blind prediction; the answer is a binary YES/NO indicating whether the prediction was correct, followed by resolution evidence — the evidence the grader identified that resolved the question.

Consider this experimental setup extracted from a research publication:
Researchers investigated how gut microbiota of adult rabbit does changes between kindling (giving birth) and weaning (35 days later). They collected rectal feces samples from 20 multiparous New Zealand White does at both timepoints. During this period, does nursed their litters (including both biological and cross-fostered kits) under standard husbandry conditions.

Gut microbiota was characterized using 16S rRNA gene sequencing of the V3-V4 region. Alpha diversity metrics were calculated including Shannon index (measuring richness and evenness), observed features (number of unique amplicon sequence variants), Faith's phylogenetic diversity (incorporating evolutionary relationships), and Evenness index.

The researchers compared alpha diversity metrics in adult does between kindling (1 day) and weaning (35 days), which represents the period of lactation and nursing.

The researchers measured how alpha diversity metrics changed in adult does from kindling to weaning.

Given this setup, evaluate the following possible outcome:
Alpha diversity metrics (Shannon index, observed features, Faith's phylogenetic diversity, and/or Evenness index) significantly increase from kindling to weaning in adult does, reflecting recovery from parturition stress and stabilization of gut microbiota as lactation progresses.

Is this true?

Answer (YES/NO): NO